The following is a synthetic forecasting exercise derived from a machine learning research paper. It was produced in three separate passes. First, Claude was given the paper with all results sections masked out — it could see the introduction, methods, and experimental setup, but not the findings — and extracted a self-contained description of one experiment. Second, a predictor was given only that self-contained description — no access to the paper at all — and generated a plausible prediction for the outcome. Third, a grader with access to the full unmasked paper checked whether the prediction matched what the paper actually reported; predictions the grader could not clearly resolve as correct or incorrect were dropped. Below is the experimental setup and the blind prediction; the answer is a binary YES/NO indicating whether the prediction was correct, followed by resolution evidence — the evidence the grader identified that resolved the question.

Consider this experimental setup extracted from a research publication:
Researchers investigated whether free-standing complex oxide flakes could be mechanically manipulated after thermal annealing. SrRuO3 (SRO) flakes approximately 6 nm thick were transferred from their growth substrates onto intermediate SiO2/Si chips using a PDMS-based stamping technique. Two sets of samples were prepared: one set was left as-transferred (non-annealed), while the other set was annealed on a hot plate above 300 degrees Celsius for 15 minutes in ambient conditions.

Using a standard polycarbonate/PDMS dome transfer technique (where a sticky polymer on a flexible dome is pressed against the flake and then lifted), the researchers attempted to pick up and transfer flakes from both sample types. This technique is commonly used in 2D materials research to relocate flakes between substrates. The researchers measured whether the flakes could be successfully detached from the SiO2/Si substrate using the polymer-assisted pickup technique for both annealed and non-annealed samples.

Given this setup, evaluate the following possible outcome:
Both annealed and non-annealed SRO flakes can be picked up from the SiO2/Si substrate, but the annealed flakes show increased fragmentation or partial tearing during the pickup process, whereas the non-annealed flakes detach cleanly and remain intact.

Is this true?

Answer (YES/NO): NO